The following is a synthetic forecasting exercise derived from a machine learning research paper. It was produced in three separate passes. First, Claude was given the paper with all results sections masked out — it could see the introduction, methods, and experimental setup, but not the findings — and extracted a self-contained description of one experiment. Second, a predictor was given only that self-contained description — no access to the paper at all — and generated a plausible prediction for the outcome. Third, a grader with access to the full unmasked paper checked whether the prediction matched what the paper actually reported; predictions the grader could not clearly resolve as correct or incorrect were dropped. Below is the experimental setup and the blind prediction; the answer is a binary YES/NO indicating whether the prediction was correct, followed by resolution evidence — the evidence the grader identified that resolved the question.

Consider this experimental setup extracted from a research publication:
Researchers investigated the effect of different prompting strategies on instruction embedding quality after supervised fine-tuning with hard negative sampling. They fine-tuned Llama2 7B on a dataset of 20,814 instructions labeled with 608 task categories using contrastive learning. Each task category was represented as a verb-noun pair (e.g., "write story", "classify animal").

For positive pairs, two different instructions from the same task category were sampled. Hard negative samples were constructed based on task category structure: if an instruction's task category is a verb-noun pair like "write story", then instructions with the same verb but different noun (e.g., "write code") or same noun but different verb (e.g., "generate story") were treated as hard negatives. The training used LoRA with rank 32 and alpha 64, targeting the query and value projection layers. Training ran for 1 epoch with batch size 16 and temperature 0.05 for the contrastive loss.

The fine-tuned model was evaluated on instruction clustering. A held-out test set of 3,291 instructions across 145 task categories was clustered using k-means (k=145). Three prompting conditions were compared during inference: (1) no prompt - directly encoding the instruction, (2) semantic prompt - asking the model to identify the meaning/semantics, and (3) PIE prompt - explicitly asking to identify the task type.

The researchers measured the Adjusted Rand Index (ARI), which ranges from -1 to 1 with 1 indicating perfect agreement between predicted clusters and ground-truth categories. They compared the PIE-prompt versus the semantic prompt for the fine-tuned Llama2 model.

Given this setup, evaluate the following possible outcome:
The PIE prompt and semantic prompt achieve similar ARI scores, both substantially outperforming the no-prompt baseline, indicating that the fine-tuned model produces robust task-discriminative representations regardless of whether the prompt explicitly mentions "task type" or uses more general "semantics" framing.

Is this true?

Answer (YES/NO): NO